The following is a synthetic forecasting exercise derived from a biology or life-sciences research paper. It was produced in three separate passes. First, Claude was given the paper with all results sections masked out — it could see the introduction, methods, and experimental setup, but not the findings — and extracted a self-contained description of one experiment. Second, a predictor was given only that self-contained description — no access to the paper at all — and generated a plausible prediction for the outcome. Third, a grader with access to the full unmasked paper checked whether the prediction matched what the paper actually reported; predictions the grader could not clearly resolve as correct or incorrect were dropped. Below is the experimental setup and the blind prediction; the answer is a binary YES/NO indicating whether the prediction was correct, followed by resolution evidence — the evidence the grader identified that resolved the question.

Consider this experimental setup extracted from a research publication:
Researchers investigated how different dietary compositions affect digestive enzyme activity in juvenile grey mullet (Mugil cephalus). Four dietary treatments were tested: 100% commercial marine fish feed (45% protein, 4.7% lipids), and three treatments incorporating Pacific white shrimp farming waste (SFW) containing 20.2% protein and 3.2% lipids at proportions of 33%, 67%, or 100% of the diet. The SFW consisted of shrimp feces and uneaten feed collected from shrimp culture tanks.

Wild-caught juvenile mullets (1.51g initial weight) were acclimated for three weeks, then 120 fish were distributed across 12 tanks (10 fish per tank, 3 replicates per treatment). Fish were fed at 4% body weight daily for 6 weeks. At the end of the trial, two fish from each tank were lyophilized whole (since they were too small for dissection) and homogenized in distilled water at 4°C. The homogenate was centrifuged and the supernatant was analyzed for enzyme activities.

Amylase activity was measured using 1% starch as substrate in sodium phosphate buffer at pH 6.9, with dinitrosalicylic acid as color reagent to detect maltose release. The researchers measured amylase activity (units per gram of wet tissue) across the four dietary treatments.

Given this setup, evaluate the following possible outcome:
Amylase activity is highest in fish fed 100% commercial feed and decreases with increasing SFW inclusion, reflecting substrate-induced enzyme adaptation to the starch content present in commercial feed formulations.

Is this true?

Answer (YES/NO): NO